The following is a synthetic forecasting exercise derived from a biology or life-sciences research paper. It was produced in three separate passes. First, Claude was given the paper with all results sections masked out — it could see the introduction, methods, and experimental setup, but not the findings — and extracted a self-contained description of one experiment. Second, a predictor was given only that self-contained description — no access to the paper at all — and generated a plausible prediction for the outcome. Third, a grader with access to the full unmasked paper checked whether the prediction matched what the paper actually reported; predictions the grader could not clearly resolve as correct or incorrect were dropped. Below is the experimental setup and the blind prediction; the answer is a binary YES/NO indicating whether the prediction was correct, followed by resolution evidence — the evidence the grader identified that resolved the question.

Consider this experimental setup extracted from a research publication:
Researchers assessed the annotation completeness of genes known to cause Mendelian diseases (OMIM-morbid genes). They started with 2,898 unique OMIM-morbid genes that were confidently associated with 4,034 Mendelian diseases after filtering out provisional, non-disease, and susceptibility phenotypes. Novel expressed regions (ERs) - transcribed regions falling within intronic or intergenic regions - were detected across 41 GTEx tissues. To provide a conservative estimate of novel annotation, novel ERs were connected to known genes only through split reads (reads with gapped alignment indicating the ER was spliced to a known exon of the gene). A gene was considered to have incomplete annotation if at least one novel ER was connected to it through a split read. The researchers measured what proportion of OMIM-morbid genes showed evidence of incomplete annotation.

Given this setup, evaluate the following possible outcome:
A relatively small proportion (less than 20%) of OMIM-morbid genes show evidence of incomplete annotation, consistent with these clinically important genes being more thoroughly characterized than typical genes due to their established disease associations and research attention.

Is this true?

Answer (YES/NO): NO